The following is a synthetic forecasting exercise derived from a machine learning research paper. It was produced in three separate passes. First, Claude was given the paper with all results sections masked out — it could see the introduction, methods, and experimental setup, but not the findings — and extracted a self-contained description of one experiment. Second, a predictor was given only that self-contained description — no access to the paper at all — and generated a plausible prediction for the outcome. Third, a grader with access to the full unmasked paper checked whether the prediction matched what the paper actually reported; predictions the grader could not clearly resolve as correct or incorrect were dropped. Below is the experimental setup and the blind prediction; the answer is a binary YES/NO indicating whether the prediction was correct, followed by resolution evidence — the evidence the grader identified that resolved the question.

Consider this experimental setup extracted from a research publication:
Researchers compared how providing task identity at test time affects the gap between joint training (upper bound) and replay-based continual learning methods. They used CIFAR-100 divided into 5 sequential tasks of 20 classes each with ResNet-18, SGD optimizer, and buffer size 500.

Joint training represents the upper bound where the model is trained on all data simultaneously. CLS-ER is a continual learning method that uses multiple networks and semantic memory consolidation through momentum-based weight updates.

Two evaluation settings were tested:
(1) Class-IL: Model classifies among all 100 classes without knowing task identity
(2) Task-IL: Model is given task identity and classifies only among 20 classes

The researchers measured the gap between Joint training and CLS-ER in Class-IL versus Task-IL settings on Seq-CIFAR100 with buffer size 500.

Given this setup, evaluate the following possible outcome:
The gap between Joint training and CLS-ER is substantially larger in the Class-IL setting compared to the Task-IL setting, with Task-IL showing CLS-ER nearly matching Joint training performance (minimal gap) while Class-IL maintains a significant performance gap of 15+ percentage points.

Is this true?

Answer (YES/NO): NO